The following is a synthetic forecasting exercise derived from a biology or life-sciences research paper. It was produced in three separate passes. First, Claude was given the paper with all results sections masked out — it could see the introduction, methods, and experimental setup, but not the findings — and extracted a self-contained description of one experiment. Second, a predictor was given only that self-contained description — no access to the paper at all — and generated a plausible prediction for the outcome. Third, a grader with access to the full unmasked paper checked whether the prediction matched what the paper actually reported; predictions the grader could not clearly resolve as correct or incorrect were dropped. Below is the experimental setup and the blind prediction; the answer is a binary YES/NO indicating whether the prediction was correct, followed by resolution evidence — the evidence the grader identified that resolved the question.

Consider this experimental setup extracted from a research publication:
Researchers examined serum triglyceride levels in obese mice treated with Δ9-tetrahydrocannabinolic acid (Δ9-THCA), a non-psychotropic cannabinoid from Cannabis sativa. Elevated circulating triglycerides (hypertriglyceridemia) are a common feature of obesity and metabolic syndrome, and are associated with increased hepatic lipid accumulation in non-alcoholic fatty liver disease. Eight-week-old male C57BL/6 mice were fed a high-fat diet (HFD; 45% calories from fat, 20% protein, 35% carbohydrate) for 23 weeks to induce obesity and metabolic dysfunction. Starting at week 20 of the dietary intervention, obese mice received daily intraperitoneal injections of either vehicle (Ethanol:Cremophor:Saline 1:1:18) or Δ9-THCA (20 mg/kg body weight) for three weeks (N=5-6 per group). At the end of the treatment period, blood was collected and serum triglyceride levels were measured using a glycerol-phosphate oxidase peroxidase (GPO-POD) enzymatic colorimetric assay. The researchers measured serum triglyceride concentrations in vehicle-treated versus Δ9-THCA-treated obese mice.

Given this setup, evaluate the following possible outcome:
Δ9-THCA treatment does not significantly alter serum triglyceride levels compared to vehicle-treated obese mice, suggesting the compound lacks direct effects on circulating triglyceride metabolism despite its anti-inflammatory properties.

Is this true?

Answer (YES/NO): NO